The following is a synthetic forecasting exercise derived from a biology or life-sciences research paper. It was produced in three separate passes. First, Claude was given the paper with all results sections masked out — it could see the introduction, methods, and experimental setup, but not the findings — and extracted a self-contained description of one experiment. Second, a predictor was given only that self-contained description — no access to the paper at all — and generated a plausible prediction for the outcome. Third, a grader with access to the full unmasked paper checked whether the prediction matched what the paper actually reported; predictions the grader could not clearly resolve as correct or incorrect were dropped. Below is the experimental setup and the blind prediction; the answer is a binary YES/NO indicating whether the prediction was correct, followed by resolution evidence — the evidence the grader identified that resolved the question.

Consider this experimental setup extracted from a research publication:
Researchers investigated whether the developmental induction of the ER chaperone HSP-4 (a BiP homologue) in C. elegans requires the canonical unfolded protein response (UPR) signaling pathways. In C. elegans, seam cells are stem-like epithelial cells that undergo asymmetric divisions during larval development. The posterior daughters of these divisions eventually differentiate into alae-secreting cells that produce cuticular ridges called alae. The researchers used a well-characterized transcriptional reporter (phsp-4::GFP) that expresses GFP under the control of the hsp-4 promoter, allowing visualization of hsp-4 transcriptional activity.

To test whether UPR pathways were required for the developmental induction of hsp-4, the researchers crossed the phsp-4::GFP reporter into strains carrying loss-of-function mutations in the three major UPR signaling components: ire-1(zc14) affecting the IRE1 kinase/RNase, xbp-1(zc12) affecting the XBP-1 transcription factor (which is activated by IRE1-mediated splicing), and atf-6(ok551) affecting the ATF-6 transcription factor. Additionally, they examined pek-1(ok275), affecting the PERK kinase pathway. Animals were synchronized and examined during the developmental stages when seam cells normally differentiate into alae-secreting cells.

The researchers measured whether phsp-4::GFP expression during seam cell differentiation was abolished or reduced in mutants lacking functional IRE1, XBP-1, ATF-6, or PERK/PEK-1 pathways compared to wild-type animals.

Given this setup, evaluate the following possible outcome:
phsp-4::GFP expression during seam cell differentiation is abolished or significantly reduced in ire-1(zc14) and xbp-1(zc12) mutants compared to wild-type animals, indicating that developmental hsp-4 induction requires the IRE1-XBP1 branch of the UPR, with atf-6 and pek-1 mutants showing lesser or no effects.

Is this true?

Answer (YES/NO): NO